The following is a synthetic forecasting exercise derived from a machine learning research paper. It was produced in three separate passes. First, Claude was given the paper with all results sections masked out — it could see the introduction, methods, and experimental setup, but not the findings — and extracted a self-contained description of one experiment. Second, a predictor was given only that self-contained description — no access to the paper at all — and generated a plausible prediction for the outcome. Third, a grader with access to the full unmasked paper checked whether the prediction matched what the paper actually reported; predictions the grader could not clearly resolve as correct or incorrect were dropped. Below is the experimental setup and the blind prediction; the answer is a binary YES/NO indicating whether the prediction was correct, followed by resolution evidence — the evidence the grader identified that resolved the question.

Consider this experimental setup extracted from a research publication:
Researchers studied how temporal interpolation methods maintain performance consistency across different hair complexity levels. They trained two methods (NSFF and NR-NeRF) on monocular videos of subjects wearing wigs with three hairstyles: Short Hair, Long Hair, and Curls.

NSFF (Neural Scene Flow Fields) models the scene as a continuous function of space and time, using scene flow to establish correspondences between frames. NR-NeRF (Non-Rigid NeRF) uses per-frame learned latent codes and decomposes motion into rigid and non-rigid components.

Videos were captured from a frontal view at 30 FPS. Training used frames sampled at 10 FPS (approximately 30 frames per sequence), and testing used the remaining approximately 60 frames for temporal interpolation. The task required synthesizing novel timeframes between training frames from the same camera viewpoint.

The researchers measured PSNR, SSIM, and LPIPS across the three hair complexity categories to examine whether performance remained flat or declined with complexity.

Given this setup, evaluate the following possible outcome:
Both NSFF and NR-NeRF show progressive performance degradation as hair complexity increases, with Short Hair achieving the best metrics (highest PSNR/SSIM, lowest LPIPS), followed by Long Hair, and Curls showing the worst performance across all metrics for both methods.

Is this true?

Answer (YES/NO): NO